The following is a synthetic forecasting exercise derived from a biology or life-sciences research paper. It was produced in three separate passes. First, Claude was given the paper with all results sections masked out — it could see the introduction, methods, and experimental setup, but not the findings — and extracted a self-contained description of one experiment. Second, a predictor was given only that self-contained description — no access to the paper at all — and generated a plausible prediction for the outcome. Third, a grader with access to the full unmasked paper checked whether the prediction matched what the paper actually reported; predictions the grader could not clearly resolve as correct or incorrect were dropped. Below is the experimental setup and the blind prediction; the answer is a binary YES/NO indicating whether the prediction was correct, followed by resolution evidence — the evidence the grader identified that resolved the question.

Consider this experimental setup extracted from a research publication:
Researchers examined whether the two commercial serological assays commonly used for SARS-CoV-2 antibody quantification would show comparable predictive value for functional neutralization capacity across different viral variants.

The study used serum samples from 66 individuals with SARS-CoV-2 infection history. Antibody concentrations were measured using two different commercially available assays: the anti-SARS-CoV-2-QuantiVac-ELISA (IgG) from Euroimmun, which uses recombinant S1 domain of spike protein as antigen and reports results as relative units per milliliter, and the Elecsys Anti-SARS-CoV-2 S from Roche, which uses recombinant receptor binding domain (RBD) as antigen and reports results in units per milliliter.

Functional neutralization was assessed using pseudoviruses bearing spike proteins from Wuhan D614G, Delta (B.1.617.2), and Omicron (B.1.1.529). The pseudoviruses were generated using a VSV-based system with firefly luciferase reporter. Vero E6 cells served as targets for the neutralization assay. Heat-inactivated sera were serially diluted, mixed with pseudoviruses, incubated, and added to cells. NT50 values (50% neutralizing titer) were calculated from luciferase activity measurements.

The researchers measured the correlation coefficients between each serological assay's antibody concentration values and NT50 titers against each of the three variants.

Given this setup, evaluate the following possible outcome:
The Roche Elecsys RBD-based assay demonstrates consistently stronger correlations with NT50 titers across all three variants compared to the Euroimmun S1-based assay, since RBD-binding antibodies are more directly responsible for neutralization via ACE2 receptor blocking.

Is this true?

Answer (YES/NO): NO